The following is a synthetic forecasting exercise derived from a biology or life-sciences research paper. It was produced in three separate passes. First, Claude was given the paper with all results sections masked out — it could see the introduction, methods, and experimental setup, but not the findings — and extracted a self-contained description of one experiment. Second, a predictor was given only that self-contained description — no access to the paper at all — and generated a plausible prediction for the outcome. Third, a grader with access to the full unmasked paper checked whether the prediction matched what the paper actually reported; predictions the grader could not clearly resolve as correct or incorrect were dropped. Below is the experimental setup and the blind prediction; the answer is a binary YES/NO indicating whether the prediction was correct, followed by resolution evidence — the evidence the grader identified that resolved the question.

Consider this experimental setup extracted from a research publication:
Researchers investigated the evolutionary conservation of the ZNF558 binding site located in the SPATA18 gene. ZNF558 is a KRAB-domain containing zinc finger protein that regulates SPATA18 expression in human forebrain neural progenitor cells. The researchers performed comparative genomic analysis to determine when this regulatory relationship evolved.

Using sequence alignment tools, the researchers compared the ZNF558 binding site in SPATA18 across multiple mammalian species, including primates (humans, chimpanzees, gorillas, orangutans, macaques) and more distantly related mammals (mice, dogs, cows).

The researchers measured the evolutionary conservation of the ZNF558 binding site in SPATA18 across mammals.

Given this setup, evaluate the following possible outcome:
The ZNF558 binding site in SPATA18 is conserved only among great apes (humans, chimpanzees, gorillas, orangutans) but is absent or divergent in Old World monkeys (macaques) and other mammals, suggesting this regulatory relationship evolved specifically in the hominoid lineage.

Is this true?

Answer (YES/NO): NO